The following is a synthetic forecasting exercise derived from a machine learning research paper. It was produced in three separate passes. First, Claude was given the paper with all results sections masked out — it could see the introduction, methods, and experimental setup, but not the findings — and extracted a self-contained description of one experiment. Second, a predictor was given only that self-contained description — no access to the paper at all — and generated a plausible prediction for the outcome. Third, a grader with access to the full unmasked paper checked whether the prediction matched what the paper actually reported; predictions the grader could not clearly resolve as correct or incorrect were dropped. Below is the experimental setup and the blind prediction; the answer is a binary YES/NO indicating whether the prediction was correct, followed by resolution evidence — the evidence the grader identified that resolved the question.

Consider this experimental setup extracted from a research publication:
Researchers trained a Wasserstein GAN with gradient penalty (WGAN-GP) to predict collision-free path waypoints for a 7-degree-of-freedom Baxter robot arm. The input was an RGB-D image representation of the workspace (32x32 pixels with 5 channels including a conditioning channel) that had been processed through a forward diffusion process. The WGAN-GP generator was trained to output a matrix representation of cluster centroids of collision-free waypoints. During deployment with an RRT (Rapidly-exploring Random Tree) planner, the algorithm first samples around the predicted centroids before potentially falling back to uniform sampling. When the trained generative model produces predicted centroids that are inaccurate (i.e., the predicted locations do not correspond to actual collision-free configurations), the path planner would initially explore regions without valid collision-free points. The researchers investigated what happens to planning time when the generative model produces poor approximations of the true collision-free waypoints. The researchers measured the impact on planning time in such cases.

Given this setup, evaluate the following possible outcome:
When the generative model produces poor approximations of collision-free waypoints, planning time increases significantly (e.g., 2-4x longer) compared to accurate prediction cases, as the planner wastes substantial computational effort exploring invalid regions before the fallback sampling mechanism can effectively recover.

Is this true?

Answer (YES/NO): NO